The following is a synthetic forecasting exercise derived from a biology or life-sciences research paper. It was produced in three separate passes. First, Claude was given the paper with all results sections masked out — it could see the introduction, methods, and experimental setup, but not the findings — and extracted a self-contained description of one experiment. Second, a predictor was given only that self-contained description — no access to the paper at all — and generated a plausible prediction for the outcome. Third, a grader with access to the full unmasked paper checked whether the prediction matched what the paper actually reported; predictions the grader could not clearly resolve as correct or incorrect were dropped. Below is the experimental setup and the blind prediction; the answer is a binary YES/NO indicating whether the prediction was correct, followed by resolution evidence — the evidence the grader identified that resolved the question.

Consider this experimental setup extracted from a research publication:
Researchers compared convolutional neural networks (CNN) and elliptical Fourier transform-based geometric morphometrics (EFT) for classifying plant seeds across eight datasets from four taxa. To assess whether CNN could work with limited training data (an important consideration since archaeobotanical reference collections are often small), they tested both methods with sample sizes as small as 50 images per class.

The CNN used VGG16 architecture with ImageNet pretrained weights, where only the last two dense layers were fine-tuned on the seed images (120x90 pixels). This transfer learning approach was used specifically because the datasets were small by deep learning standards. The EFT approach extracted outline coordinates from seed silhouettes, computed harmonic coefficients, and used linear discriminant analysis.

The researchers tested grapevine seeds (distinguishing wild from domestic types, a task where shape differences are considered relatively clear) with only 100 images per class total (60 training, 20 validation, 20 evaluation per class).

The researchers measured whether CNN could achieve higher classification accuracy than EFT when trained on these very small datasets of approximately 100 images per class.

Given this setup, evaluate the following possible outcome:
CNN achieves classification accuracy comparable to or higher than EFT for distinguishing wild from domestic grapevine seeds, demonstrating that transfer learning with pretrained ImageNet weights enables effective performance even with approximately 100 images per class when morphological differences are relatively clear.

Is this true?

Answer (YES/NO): YES